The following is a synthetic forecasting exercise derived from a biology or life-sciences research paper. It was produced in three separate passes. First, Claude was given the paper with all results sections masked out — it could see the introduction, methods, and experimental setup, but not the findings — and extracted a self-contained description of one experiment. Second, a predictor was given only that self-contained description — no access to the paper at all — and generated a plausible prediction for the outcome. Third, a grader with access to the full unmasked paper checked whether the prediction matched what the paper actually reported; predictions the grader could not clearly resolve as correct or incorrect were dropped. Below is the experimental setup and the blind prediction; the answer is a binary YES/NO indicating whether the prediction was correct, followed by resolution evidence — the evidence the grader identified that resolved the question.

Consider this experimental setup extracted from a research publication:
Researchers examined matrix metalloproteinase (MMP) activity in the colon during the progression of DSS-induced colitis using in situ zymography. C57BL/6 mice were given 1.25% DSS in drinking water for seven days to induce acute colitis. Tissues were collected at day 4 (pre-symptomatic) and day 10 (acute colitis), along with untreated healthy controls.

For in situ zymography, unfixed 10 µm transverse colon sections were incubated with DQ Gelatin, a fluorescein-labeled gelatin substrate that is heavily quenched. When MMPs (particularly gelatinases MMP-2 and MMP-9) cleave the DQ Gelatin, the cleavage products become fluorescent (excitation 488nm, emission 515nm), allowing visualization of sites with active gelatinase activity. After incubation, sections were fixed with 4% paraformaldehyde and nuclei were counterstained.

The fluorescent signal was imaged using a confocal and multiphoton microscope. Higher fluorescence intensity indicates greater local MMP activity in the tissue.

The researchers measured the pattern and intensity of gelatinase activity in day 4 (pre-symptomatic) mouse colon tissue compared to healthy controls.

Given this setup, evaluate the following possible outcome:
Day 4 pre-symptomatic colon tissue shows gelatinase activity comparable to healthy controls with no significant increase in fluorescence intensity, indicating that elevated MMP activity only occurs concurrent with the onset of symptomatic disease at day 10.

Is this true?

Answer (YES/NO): NO